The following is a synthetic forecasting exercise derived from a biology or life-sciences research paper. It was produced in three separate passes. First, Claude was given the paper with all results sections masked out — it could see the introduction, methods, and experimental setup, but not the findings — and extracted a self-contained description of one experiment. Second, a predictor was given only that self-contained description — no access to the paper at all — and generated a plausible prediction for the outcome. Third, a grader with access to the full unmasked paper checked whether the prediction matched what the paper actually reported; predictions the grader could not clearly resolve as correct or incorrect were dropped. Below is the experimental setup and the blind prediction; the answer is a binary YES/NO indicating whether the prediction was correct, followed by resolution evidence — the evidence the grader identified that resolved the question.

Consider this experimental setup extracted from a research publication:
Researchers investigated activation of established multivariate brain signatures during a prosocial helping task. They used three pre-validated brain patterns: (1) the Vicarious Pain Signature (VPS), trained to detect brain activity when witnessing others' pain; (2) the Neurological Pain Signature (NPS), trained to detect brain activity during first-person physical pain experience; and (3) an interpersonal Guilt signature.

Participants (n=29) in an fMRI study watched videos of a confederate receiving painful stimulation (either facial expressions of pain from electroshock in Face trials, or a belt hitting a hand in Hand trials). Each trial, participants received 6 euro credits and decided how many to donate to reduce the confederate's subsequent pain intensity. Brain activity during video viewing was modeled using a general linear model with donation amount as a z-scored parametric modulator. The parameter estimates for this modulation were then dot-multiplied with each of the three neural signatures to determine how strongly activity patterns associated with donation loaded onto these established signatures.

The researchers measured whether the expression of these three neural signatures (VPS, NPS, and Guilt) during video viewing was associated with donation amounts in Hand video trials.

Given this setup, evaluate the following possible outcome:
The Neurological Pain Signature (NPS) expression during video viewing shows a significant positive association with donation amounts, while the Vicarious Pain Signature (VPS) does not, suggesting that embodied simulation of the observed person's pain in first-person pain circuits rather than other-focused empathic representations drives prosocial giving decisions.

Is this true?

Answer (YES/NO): NO